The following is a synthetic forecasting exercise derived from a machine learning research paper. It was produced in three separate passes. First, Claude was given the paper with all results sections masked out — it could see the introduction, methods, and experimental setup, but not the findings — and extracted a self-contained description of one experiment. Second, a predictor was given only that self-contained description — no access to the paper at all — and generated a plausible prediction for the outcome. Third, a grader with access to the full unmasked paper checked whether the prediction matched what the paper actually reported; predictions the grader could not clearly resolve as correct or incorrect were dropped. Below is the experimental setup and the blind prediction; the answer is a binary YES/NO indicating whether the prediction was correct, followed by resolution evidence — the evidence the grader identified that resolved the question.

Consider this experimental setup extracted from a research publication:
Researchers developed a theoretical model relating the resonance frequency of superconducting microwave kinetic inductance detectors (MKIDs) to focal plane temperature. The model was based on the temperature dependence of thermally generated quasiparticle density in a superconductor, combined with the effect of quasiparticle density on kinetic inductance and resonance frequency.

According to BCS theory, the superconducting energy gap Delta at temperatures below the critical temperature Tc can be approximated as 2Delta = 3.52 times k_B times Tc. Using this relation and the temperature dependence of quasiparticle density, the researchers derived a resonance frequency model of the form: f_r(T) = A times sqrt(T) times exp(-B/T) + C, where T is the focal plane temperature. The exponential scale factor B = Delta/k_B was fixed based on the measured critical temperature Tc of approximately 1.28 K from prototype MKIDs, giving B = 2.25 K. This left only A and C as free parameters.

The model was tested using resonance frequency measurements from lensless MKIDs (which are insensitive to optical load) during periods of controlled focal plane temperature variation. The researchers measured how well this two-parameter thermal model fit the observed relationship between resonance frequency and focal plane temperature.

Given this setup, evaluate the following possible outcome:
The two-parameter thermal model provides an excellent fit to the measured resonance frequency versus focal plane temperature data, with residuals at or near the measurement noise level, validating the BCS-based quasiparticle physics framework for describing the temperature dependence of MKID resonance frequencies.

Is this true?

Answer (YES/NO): YES